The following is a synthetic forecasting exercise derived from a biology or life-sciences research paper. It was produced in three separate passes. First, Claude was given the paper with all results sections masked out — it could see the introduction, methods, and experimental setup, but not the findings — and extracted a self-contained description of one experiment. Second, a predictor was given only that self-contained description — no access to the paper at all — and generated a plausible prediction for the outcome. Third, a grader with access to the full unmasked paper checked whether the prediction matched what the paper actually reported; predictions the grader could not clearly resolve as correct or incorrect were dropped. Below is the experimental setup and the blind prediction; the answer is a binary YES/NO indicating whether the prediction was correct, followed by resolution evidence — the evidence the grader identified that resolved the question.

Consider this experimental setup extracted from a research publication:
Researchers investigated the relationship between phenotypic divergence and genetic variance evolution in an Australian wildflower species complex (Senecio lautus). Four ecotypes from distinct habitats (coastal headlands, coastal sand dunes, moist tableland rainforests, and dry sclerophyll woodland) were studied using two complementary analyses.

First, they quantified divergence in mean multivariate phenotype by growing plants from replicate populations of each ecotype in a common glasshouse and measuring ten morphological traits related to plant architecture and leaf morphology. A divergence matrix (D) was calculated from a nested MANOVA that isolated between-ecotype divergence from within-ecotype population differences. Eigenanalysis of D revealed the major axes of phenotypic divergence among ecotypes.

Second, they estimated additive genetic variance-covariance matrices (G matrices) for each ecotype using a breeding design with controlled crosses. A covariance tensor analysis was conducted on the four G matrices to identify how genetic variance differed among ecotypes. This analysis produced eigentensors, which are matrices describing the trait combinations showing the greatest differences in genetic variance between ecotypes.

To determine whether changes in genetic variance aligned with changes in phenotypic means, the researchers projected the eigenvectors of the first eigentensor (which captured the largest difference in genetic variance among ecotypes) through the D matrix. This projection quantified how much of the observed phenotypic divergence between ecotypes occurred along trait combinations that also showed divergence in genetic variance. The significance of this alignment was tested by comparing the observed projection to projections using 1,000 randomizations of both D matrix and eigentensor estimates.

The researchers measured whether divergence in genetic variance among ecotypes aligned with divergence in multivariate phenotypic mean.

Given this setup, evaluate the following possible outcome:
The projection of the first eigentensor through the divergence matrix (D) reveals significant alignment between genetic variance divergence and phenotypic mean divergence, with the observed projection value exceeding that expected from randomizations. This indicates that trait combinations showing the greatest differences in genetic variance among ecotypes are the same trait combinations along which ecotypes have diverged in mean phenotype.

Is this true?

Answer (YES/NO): YES